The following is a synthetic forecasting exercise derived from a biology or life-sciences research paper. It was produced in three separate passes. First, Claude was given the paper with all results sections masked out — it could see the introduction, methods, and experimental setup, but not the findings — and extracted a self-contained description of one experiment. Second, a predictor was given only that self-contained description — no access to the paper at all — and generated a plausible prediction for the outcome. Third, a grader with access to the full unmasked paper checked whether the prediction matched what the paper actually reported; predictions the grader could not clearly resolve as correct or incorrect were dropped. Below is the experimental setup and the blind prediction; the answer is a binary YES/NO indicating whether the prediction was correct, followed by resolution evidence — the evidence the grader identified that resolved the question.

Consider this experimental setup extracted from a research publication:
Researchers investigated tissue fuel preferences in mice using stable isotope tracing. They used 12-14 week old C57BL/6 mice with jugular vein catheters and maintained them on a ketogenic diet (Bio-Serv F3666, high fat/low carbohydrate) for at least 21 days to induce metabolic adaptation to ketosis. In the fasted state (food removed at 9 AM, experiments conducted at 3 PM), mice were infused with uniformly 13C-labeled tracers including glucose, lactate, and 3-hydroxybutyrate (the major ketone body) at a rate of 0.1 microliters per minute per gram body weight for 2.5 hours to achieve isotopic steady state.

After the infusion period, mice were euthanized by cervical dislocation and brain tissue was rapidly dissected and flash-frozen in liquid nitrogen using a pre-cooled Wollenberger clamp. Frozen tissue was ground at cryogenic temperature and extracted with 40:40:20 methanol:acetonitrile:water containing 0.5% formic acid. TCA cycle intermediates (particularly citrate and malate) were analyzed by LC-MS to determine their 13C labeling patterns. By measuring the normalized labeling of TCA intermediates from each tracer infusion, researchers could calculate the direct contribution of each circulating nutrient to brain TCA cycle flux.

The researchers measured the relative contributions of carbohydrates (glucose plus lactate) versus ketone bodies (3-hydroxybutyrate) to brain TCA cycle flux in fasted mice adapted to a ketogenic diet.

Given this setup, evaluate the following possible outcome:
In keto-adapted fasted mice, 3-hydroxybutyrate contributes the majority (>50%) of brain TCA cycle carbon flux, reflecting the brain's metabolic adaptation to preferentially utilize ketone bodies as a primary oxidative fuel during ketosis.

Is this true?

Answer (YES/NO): NO